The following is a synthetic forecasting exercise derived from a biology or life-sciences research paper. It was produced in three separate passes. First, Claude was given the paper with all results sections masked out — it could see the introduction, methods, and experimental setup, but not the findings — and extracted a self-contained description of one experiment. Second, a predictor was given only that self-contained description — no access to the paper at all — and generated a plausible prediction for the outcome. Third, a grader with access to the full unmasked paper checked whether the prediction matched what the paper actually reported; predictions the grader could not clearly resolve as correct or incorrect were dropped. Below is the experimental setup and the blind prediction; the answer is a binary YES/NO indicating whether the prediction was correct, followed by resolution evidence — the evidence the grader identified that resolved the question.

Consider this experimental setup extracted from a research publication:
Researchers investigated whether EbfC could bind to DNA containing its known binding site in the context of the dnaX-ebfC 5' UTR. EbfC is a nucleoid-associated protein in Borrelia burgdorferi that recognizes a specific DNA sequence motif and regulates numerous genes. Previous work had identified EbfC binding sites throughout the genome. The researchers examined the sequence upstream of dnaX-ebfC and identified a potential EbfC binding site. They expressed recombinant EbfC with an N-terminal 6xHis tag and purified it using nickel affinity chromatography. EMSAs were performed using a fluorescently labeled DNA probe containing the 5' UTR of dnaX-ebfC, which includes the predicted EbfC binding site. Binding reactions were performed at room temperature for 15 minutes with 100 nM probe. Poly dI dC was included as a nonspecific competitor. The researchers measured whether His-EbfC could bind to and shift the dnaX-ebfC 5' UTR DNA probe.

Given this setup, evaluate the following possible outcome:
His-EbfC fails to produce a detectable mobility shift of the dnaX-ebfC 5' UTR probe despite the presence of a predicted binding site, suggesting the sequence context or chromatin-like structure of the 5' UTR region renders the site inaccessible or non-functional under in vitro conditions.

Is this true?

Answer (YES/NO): NO